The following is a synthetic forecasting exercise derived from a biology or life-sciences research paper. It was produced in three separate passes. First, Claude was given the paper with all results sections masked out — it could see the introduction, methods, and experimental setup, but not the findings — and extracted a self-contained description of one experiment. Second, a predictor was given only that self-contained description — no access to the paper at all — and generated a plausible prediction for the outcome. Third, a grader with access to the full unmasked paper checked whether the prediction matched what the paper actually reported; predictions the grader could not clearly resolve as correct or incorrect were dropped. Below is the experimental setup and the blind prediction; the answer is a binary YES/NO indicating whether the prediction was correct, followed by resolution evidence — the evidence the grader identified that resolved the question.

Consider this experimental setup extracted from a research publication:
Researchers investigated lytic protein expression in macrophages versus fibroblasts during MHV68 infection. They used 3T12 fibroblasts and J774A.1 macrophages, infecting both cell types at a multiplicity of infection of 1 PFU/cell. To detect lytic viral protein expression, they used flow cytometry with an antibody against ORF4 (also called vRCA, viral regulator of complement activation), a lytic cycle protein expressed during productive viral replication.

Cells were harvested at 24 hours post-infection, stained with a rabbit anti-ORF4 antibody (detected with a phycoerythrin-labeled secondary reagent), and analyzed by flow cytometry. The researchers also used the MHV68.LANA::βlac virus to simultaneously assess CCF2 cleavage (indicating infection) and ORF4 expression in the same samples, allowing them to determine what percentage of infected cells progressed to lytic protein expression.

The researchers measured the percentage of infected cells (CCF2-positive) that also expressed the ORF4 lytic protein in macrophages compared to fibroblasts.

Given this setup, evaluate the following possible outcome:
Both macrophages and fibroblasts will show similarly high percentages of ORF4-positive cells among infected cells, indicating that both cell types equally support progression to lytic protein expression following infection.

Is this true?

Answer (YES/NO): NO